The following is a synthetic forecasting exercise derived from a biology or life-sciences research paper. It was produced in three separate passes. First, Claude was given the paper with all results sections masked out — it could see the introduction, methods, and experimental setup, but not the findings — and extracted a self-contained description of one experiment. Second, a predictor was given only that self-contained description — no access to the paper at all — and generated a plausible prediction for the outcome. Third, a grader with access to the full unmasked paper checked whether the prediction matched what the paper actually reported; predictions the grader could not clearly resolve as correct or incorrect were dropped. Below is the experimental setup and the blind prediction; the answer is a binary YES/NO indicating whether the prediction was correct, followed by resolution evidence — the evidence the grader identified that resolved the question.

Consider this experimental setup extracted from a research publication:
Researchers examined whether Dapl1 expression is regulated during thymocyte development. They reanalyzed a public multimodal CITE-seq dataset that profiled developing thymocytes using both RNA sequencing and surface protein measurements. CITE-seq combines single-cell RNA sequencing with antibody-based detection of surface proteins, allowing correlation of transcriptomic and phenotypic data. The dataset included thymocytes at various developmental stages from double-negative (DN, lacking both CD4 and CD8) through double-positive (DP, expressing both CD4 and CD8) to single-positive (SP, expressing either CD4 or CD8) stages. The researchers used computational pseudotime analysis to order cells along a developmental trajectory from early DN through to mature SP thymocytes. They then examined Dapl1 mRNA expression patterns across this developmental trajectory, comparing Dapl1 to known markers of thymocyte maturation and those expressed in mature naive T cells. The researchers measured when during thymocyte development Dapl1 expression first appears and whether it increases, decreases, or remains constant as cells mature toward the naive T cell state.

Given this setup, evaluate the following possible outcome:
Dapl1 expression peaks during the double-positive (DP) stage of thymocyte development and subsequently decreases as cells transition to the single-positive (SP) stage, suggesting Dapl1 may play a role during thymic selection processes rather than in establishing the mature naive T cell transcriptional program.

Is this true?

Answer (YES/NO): NO